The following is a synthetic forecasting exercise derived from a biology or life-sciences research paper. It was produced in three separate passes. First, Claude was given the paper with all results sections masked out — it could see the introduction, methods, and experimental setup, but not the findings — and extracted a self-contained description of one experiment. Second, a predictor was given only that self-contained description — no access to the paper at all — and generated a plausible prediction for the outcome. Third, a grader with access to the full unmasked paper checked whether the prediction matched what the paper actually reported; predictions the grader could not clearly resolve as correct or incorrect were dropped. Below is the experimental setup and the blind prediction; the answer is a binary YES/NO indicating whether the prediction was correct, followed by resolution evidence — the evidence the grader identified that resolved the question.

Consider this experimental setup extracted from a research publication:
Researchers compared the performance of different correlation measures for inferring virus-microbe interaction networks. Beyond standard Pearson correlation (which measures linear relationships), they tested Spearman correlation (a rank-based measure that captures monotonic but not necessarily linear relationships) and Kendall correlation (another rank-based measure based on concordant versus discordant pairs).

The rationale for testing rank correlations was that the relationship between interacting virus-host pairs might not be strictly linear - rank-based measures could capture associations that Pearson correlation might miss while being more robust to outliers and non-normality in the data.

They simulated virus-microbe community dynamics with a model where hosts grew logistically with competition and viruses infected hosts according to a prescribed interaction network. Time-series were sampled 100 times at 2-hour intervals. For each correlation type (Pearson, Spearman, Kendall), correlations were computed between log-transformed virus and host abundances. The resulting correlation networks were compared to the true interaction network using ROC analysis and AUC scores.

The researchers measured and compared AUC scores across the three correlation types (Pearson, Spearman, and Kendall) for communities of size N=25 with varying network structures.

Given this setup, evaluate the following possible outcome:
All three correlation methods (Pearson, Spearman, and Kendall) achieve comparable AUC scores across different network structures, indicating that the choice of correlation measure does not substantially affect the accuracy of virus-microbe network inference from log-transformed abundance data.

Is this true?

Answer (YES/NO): YES